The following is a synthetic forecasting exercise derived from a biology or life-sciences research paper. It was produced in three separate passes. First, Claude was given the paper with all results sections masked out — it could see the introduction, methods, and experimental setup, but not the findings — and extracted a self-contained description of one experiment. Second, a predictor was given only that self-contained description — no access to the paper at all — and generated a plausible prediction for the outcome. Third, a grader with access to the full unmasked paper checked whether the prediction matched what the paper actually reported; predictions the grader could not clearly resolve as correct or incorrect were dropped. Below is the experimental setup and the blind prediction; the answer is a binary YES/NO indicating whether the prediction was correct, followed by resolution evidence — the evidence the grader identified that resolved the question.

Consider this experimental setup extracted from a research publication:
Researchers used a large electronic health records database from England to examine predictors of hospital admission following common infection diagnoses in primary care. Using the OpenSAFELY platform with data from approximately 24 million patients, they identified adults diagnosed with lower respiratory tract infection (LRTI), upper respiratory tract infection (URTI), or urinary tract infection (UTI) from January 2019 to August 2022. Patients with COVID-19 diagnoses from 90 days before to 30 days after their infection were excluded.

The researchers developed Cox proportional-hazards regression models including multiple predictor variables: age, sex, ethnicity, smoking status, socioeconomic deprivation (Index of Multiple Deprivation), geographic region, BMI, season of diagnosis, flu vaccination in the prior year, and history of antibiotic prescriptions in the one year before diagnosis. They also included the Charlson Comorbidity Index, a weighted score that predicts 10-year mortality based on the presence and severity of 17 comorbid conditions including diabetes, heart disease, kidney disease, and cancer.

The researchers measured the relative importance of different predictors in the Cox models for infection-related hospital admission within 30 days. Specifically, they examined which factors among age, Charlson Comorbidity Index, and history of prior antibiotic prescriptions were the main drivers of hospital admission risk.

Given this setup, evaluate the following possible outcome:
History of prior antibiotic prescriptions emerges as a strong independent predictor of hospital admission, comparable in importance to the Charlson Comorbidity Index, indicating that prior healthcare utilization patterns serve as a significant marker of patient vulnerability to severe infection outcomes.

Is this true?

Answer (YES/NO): NO